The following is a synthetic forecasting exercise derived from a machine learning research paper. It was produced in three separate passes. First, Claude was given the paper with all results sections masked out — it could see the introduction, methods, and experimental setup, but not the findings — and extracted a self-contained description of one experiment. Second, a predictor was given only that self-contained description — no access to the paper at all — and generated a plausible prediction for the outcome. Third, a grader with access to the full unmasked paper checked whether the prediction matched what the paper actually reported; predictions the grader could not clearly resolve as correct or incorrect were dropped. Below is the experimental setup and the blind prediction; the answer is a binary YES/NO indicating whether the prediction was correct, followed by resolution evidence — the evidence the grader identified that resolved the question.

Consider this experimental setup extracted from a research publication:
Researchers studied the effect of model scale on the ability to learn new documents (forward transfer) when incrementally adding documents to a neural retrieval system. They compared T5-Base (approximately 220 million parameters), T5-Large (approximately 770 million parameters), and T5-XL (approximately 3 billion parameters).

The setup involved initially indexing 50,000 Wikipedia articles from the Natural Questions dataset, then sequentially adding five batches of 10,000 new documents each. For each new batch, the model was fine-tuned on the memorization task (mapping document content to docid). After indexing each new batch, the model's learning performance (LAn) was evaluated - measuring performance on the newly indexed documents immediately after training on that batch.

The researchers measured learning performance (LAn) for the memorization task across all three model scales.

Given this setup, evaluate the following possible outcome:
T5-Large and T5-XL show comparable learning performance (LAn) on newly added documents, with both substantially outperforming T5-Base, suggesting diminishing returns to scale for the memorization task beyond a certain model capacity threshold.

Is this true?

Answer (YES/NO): NO